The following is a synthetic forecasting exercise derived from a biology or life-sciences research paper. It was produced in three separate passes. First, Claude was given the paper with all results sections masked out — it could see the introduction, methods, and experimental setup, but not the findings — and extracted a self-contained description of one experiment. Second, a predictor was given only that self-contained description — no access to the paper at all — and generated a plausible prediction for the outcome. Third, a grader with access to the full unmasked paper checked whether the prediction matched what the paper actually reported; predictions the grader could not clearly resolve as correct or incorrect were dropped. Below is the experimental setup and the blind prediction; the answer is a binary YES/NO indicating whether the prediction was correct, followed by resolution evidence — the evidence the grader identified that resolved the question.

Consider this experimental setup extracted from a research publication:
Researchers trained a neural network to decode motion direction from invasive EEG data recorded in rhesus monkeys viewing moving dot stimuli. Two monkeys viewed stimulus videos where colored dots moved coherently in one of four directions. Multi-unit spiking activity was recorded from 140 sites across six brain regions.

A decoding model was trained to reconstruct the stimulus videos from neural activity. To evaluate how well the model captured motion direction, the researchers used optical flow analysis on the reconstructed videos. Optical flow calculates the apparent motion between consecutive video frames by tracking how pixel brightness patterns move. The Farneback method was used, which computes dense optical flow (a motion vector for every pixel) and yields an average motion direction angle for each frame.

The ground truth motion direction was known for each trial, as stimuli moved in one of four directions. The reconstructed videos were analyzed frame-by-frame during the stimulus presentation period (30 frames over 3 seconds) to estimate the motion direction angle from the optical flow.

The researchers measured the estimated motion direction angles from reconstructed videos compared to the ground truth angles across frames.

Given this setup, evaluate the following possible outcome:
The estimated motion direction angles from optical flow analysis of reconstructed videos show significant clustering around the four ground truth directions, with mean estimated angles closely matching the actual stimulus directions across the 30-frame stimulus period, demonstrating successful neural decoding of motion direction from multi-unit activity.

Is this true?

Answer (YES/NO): YES